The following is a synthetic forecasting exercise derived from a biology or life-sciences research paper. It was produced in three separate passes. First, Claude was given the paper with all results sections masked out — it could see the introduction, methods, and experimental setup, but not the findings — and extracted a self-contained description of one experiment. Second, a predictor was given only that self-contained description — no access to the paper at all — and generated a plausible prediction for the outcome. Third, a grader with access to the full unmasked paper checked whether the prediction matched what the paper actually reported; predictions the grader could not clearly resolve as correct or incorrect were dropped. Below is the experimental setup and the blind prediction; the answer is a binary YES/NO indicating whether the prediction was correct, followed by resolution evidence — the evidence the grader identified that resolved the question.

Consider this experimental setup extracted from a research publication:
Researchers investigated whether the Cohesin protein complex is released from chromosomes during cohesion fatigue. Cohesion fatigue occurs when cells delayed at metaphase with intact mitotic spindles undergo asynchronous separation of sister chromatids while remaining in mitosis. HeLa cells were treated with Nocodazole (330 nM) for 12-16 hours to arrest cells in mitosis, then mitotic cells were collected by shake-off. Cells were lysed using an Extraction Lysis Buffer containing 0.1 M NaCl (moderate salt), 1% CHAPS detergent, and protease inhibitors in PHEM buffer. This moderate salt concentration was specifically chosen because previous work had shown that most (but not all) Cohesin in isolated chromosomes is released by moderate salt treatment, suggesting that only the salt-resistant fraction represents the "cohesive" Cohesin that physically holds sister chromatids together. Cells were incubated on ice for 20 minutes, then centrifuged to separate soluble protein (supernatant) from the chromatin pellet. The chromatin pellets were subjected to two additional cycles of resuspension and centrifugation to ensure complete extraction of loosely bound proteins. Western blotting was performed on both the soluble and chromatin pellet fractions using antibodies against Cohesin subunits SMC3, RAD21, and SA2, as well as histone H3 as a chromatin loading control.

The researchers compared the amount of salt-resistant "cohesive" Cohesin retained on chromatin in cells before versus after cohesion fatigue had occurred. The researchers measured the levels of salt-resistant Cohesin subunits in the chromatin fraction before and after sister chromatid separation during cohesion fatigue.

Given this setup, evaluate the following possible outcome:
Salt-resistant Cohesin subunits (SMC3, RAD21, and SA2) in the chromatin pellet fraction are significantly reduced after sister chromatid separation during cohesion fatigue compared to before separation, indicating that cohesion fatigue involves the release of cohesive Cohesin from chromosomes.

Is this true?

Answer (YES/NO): NO